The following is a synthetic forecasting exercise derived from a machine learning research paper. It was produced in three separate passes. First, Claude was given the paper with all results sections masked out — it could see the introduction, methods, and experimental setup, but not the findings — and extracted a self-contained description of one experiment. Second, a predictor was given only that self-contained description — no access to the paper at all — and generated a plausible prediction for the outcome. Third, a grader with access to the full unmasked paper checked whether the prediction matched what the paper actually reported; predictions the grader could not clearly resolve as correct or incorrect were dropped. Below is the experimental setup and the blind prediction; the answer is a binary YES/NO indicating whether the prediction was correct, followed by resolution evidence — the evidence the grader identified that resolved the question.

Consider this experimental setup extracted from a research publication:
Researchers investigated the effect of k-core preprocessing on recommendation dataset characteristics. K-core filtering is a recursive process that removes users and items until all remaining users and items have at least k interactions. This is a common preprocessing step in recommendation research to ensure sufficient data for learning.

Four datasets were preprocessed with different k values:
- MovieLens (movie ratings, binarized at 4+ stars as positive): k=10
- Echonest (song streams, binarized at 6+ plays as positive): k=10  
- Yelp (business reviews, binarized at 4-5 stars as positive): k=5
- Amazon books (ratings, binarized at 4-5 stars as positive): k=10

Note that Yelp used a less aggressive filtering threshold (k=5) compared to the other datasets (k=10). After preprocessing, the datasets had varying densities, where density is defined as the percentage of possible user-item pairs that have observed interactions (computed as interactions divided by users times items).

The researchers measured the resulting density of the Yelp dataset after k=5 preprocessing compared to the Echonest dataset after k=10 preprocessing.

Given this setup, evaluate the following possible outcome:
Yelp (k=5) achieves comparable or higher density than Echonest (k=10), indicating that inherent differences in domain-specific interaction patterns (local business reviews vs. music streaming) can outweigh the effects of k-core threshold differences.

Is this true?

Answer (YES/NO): NO